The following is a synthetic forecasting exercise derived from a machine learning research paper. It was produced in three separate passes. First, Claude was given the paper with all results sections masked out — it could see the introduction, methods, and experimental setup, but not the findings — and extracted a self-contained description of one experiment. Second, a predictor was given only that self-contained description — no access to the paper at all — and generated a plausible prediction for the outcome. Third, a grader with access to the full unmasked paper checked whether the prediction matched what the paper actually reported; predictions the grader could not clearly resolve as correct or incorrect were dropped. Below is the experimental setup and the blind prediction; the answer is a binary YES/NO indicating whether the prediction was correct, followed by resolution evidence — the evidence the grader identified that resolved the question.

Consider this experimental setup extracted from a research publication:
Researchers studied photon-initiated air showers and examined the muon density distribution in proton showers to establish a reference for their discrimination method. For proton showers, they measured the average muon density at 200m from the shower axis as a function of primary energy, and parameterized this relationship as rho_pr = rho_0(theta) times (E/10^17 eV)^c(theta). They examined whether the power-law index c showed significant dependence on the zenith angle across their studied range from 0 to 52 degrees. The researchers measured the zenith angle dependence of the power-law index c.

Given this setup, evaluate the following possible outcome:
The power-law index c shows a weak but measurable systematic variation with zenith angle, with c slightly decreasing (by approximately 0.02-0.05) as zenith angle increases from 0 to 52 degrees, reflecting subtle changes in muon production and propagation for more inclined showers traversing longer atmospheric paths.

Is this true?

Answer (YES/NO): NO